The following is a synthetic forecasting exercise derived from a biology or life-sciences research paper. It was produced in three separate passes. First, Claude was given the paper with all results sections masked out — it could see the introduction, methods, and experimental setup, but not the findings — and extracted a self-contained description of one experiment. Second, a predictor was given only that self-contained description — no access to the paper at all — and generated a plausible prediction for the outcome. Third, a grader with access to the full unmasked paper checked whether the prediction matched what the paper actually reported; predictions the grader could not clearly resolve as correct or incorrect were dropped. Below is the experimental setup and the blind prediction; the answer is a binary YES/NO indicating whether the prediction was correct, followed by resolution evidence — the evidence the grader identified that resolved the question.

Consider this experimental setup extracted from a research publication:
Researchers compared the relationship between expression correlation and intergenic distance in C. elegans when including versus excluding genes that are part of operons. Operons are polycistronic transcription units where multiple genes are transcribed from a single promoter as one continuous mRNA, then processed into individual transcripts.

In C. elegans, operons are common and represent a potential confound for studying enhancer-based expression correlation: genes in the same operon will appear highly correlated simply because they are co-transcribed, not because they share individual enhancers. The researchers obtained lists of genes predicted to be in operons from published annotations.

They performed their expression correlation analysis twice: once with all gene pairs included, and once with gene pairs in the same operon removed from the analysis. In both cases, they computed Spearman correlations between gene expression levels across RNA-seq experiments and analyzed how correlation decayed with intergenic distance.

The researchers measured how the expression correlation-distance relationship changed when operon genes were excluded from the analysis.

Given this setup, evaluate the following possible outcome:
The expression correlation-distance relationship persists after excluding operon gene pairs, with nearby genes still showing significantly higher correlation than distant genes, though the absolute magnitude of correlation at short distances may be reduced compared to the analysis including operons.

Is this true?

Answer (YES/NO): YES